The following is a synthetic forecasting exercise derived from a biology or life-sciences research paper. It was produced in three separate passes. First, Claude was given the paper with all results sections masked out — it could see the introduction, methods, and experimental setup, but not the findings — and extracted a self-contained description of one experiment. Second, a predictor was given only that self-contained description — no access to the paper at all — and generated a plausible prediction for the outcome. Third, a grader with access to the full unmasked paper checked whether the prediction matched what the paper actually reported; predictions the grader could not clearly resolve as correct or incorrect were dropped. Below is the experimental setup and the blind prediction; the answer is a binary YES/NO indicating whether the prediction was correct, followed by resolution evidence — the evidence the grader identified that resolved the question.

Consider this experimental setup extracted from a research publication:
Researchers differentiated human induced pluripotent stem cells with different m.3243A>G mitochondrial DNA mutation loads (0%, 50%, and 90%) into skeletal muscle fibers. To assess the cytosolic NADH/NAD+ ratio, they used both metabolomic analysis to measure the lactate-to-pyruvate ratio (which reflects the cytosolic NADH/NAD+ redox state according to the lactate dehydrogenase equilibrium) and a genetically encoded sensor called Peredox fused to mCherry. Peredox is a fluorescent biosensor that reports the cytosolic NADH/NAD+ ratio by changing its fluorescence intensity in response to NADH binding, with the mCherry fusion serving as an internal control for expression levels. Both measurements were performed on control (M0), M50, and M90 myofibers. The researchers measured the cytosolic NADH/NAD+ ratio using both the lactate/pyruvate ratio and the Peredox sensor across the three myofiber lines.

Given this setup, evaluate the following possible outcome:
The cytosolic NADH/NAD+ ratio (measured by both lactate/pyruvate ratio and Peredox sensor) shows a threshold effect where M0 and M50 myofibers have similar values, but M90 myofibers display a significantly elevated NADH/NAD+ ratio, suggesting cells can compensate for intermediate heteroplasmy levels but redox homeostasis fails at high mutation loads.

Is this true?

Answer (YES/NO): NO